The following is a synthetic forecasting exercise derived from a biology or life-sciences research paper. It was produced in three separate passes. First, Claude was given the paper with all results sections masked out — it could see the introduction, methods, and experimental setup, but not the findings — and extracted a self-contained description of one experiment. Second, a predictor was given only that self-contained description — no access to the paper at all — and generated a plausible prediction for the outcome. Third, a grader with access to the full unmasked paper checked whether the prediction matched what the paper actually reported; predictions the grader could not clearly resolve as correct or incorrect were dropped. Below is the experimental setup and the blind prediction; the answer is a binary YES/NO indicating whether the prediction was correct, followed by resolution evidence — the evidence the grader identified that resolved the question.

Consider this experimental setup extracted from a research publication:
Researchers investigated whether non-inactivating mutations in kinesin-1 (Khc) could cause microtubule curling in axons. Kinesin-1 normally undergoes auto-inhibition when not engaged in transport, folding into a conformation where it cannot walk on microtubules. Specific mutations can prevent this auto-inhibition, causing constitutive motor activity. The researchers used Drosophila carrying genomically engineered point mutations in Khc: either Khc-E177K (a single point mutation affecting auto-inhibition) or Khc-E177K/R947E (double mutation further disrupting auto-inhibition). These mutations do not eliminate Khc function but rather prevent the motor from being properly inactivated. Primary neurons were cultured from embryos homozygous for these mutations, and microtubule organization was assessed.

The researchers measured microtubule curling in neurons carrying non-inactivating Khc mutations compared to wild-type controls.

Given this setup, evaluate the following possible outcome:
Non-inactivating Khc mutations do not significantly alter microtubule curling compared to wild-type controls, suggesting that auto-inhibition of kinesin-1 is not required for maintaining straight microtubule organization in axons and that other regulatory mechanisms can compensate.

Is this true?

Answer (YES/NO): NO